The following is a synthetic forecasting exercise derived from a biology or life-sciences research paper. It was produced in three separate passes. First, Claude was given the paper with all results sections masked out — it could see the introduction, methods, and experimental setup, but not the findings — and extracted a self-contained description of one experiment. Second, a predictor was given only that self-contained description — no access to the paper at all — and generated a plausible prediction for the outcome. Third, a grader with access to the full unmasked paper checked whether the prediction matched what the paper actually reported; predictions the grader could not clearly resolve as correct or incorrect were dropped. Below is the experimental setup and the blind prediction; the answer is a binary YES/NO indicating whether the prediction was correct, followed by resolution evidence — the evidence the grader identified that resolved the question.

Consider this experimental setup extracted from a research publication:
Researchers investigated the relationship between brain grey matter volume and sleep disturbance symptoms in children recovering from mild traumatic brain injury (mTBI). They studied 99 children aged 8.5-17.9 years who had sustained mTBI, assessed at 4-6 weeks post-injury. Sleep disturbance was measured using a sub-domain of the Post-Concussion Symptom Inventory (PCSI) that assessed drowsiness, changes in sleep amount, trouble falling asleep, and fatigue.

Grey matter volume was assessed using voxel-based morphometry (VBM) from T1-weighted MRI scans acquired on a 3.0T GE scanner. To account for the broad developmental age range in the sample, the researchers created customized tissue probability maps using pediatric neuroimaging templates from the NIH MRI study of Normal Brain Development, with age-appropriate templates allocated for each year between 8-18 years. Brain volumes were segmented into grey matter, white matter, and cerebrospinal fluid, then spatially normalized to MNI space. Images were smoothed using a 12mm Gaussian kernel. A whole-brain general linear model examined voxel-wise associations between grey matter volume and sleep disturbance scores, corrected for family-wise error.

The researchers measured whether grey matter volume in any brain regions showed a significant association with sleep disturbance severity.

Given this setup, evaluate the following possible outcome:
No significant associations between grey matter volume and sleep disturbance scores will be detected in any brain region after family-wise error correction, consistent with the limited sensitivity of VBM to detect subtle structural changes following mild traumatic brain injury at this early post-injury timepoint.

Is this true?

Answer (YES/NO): NO